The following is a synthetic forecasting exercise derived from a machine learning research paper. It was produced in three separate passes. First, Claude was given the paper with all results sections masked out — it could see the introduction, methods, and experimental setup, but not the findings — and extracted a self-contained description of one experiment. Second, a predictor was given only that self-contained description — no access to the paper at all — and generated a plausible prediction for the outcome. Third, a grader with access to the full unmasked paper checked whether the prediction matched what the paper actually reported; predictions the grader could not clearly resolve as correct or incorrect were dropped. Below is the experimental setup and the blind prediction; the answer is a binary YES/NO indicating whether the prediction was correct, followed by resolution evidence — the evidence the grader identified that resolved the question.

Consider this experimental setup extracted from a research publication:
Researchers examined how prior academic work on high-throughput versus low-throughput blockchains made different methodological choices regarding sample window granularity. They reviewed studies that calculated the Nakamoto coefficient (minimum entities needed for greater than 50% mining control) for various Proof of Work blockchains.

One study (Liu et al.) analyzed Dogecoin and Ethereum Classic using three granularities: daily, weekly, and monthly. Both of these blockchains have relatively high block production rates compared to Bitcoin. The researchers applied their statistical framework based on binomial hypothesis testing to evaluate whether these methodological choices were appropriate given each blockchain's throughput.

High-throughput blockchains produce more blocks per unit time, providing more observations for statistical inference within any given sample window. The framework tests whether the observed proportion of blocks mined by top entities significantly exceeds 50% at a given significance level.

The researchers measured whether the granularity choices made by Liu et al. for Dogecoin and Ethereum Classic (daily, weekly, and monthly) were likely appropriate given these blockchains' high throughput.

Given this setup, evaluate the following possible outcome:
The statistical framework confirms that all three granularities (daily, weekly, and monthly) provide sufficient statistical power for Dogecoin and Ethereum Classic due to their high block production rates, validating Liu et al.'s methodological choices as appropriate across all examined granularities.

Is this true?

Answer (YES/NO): NO